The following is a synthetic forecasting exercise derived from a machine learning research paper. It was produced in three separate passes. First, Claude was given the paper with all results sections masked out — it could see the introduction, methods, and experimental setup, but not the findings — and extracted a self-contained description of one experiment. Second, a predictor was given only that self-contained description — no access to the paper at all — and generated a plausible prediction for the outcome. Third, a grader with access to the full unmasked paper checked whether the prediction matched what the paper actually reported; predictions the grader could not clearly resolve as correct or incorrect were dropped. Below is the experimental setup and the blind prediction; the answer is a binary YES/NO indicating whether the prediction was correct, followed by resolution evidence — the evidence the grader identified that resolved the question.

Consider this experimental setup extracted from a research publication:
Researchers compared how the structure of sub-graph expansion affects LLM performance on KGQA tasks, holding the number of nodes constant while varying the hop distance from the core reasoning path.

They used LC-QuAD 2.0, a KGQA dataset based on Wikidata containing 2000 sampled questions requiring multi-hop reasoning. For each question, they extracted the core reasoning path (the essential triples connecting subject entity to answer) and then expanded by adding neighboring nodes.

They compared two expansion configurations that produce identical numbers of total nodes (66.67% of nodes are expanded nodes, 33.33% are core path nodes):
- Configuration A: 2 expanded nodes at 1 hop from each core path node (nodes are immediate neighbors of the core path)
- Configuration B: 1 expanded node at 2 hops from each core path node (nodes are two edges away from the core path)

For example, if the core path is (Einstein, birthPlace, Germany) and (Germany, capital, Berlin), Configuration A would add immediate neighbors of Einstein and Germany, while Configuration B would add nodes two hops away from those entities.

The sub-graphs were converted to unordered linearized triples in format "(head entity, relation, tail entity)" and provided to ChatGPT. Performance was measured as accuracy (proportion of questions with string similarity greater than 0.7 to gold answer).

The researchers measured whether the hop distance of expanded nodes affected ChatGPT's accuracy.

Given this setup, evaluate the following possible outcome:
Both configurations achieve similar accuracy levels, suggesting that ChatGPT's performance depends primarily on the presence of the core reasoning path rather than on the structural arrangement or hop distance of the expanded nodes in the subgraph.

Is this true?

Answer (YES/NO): YES